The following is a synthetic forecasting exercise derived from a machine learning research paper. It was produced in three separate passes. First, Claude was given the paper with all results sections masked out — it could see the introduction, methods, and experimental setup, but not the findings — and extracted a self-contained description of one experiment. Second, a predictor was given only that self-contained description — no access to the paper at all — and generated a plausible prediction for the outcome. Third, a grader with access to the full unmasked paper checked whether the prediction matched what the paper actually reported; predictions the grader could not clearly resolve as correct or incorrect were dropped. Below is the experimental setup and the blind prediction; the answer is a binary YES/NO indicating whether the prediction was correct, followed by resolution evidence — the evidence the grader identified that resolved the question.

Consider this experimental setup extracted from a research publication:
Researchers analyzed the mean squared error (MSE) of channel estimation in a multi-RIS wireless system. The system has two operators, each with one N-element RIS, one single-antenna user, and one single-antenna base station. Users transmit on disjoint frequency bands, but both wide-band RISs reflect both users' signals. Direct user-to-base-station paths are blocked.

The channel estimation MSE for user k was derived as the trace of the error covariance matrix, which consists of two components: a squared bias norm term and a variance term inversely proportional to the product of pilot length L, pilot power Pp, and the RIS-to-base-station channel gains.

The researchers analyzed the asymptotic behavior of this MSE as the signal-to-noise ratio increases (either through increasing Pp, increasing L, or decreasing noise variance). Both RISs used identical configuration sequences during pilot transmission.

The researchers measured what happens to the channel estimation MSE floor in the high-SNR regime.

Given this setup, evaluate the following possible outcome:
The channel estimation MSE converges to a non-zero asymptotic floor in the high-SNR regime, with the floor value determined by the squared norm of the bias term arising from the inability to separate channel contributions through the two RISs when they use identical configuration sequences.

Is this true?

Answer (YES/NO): YES